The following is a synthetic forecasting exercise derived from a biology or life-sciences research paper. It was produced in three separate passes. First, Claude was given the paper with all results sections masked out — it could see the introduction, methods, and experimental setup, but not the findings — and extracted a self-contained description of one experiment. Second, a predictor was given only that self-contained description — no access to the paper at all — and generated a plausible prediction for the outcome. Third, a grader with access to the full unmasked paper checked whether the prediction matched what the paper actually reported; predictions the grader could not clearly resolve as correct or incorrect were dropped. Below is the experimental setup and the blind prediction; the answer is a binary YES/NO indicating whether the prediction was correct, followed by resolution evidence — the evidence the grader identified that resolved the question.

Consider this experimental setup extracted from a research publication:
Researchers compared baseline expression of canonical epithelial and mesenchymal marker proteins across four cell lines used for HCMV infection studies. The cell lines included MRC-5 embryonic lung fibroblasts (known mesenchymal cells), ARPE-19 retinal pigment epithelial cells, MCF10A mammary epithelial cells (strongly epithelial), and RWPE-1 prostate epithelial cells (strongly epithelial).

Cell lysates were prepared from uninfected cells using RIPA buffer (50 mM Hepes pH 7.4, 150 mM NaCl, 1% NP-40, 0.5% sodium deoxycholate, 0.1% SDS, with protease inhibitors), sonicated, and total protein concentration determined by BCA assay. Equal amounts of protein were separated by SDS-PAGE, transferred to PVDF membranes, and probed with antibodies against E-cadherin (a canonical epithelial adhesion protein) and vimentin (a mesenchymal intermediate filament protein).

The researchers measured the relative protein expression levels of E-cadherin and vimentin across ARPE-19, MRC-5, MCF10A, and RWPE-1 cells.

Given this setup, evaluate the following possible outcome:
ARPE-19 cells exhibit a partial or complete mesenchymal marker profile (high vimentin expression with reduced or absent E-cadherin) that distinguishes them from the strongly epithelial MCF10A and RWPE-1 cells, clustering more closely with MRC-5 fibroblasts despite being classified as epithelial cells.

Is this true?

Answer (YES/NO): YES